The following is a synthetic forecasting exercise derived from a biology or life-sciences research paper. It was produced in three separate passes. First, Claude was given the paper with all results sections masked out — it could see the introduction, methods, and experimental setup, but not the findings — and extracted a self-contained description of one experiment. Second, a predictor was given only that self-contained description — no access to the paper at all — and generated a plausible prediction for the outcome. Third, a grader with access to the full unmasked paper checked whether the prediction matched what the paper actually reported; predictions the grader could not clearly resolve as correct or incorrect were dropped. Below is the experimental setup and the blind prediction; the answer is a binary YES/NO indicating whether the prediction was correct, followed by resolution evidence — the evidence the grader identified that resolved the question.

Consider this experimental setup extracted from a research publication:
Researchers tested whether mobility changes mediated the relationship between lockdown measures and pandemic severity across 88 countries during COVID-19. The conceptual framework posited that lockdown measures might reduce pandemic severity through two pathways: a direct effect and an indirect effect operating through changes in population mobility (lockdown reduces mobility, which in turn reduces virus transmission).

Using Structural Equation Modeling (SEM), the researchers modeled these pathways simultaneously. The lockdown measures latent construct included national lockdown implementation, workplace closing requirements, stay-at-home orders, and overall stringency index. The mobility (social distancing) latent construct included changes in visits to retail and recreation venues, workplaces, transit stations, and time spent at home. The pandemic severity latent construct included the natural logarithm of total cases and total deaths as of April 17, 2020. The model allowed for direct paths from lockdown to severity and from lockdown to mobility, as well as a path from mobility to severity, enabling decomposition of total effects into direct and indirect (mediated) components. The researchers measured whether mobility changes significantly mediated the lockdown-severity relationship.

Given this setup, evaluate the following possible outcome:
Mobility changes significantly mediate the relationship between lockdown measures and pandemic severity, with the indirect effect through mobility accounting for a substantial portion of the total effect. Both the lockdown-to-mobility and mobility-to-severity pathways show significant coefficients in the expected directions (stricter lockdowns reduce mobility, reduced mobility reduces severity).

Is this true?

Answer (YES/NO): NO